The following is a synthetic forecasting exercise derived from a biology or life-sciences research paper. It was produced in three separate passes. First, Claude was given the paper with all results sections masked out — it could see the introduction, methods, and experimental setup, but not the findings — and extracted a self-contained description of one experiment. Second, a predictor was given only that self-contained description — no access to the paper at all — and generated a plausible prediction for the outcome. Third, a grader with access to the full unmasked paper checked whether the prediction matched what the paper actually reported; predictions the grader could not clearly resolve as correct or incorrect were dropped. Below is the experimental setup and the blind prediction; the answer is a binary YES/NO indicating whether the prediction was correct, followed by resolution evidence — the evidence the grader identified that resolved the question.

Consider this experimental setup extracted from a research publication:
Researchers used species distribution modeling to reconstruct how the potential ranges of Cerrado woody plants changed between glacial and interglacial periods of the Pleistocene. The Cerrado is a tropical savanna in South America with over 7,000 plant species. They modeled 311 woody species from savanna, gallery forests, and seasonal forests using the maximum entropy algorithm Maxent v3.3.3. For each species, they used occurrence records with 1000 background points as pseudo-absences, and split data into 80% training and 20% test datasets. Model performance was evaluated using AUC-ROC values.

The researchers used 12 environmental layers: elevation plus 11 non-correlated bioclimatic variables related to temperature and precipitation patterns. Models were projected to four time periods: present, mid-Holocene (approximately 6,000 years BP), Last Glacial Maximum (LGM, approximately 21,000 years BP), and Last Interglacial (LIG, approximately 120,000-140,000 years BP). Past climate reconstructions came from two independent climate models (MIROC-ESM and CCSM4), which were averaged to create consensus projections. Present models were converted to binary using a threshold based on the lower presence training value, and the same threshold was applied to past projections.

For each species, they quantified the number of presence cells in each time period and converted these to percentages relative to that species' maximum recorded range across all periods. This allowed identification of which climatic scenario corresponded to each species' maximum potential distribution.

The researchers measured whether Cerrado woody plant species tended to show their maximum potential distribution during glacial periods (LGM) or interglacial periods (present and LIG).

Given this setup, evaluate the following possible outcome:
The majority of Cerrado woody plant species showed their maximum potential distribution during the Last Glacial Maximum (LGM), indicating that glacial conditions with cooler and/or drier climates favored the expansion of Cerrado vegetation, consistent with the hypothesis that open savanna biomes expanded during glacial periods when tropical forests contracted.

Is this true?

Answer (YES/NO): NO